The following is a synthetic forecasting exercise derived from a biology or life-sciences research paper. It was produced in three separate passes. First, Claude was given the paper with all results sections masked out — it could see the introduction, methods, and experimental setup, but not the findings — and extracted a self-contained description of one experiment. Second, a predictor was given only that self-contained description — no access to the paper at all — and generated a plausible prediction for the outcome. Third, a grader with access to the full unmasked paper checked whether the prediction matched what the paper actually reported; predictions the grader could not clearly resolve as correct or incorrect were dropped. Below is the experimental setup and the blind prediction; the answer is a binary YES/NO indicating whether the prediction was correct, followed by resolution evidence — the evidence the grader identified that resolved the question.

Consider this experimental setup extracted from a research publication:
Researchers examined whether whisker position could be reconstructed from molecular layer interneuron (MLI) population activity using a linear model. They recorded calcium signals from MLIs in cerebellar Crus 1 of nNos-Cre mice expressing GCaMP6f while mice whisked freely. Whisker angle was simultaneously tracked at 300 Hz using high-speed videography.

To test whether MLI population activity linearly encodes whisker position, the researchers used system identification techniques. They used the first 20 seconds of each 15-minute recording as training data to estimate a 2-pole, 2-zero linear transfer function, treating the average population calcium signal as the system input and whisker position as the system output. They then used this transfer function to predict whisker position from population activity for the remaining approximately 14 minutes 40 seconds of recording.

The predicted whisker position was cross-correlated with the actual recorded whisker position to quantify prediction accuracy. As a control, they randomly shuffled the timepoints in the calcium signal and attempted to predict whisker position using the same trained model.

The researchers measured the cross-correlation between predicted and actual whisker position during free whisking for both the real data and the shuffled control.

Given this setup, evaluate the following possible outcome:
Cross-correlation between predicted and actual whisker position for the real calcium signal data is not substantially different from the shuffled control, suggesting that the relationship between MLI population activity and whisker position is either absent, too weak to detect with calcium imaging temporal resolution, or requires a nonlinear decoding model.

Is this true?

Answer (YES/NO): NO